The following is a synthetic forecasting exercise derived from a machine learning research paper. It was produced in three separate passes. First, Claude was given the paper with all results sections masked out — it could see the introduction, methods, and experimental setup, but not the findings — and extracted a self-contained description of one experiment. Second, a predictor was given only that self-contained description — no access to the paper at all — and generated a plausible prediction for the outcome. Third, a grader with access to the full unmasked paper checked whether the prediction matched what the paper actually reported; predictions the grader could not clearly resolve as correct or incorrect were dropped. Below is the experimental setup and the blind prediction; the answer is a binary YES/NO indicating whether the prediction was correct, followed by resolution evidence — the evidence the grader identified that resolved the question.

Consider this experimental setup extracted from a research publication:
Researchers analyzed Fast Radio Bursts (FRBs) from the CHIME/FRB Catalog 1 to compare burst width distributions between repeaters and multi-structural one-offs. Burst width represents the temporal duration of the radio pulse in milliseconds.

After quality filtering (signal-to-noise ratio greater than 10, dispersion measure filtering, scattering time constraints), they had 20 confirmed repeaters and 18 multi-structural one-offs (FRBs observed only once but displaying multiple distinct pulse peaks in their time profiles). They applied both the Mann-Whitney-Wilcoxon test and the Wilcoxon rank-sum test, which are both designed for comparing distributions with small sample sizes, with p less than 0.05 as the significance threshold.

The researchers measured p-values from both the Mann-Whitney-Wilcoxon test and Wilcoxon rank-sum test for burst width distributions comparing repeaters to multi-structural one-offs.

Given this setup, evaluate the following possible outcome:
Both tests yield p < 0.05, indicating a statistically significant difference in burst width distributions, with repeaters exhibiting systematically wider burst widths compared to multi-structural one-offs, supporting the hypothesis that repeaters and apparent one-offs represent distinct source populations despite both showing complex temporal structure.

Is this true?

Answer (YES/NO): YES